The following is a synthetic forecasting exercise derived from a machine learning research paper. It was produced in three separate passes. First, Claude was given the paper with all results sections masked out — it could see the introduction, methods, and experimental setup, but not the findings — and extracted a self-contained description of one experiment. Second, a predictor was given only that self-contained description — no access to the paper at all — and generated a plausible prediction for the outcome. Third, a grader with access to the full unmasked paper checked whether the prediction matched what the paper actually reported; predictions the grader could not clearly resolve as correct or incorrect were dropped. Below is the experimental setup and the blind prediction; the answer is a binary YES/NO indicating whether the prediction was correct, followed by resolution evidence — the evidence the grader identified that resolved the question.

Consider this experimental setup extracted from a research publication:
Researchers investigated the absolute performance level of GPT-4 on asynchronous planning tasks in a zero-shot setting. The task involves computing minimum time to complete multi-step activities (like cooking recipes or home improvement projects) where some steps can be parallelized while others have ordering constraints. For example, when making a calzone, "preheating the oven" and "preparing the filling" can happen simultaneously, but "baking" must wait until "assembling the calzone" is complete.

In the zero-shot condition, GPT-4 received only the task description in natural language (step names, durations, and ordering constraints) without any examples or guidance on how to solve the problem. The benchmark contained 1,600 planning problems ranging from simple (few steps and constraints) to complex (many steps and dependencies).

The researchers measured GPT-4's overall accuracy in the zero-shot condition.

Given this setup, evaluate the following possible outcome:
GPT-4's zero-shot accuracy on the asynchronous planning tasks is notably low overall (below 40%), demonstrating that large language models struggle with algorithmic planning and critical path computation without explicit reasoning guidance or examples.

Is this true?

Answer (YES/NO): YES